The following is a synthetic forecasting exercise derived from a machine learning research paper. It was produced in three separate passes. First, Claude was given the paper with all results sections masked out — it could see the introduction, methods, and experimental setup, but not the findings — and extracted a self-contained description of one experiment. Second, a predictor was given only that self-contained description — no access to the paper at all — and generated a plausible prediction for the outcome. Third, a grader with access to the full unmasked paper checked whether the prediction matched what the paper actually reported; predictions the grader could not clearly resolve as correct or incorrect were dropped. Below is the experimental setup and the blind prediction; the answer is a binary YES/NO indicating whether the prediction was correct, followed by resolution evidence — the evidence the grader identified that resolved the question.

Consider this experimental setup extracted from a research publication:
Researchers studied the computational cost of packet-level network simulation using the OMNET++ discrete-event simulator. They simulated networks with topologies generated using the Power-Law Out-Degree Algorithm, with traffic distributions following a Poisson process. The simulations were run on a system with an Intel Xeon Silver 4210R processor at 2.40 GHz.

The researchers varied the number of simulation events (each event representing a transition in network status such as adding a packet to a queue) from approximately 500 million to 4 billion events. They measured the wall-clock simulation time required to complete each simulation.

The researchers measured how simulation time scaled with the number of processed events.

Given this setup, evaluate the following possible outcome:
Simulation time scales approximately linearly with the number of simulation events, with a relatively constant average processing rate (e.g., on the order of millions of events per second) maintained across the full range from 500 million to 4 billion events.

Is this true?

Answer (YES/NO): YES